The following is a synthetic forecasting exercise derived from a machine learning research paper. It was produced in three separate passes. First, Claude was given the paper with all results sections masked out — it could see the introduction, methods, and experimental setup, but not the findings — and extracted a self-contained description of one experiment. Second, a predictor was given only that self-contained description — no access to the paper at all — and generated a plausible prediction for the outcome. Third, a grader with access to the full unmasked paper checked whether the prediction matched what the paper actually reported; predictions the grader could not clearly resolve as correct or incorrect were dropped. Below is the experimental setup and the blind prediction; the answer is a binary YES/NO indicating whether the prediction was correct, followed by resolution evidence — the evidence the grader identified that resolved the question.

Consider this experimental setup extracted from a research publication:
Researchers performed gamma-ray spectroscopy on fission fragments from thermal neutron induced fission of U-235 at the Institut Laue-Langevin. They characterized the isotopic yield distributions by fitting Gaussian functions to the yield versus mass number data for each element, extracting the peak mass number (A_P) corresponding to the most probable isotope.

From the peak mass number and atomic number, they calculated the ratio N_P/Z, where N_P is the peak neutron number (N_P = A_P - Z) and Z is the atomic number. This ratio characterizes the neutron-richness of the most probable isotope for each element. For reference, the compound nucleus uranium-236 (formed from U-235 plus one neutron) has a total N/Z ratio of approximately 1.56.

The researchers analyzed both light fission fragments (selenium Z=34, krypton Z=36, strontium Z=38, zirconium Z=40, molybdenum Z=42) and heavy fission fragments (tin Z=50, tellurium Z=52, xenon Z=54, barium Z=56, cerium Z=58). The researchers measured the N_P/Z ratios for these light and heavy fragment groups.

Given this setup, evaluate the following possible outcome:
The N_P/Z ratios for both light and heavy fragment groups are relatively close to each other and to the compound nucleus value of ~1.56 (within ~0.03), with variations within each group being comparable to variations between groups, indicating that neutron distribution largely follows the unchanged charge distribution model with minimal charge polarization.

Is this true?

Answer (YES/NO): NO